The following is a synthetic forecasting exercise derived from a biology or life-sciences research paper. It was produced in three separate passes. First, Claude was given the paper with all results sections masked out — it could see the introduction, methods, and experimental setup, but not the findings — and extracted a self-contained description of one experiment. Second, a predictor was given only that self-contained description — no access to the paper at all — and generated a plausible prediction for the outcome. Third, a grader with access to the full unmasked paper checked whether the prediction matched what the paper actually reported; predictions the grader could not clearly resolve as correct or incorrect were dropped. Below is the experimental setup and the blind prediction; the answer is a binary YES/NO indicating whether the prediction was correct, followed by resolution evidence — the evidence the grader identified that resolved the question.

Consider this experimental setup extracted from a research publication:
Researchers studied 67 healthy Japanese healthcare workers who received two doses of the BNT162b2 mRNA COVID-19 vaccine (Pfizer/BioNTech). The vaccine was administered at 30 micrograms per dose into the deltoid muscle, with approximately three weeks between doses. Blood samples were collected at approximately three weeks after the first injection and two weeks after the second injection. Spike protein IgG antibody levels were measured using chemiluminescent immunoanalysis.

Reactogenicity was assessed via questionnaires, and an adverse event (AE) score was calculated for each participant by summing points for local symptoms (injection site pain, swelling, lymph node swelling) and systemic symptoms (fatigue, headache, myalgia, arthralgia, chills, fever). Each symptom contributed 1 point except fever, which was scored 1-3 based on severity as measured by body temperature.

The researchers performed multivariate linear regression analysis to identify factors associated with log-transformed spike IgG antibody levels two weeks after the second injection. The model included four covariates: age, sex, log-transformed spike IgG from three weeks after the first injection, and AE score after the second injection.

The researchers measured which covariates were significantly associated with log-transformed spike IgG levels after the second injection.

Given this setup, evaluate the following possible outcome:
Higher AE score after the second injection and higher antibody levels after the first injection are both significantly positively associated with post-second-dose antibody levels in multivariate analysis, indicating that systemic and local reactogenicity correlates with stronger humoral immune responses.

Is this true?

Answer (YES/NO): NO